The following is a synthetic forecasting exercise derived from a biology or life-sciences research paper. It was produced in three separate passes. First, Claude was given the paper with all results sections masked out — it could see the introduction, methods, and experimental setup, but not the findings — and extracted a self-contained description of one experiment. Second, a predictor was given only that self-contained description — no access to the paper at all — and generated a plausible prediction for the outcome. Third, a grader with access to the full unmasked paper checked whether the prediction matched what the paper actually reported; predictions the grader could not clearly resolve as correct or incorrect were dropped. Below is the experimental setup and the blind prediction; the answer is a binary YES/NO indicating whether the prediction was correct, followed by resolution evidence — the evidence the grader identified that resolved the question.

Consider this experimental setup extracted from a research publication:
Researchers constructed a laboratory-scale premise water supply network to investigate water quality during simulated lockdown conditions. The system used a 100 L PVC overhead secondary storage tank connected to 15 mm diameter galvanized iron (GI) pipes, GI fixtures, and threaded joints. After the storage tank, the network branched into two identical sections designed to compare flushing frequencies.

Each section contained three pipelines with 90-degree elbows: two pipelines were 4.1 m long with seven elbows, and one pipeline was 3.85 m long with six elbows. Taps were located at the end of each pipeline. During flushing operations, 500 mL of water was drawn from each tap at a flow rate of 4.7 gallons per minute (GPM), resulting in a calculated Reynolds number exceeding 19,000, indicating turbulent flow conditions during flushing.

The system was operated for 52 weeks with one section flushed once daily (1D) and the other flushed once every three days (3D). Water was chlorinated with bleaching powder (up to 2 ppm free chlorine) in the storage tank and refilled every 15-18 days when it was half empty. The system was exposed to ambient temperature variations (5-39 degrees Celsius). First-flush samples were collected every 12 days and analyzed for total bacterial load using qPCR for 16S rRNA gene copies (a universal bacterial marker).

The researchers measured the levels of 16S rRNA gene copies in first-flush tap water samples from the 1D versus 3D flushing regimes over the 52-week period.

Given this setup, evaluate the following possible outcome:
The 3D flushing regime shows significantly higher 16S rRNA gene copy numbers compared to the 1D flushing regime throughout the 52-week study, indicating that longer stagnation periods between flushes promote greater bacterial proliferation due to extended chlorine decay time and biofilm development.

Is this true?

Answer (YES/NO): YES